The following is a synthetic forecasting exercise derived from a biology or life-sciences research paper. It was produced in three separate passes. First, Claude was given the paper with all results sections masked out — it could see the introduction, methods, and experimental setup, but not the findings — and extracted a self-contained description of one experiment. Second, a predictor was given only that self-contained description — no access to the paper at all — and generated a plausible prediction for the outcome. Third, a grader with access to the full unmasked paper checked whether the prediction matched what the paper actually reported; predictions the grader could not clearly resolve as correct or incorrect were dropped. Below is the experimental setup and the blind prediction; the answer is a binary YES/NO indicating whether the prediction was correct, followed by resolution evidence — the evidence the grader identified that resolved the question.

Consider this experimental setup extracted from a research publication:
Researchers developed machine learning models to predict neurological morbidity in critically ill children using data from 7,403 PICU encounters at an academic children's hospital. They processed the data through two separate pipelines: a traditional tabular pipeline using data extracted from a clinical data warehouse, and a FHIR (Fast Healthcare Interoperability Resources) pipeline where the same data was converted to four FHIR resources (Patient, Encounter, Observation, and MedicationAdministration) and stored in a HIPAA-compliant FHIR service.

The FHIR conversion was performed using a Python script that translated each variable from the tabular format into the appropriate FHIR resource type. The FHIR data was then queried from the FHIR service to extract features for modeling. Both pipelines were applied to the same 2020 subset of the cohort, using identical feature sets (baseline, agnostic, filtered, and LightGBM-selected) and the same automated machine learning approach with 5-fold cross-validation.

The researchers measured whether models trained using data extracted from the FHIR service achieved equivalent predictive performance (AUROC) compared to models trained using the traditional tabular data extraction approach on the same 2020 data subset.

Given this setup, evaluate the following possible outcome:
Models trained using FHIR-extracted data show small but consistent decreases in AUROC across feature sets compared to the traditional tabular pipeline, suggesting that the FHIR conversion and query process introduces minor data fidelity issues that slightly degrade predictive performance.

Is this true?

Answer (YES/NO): NO